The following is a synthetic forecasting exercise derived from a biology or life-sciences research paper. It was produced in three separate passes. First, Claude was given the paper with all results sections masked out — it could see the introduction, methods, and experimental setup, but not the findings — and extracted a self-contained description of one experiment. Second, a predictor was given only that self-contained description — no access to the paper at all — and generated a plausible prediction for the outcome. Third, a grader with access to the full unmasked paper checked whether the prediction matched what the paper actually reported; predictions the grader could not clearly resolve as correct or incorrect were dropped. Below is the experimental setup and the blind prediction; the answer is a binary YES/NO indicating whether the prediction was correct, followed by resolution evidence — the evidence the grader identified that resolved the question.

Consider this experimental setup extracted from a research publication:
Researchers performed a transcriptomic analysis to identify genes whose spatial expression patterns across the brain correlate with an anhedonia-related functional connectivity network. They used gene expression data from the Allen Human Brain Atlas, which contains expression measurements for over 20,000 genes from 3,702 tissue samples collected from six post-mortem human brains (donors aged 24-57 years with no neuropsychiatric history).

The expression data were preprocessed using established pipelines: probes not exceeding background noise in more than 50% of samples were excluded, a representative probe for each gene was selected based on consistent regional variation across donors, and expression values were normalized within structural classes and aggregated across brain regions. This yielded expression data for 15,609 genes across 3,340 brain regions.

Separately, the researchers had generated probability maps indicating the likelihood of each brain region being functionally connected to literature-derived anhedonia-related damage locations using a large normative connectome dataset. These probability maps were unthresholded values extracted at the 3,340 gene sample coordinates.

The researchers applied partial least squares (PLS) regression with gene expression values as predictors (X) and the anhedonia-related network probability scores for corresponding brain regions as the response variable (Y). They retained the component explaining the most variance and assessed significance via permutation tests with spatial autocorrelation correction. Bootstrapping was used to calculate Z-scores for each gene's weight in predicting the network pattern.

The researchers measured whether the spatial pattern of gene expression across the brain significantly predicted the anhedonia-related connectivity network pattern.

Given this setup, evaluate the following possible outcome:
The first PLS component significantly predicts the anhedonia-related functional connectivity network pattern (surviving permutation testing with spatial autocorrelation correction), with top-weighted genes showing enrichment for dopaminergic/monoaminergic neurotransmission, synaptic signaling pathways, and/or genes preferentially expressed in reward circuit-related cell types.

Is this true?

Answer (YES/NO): YES